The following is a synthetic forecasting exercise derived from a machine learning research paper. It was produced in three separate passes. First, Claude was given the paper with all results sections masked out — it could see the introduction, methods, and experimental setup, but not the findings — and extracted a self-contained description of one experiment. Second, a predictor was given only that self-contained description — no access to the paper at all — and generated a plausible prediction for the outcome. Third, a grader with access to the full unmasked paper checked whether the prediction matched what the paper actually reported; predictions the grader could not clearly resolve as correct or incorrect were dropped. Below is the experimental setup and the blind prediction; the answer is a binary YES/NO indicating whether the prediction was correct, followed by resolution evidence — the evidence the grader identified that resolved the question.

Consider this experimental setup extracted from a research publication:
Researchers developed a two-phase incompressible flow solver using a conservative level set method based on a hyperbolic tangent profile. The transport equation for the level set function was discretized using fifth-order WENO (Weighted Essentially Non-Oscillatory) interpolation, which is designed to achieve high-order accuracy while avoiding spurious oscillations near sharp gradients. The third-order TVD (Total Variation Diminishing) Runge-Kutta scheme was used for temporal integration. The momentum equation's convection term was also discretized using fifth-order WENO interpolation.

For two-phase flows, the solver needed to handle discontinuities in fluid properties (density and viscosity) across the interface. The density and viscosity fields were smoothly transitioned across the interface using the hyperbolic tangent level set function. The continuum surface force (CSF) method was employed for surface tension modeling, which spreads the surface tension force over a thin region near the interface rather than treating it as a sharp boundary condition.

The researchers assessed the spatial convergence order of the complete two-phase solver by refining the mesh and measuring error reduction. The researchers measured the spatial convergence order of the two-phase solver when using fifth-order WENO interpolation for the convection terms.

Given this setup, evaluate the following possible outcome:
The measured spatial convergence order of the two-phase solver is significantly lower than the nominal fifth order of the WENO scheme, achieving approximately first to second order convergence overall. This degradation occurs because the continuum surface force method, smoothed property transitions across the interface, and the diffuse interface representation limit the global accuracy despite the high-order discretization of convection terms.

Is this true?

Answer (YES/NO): YES